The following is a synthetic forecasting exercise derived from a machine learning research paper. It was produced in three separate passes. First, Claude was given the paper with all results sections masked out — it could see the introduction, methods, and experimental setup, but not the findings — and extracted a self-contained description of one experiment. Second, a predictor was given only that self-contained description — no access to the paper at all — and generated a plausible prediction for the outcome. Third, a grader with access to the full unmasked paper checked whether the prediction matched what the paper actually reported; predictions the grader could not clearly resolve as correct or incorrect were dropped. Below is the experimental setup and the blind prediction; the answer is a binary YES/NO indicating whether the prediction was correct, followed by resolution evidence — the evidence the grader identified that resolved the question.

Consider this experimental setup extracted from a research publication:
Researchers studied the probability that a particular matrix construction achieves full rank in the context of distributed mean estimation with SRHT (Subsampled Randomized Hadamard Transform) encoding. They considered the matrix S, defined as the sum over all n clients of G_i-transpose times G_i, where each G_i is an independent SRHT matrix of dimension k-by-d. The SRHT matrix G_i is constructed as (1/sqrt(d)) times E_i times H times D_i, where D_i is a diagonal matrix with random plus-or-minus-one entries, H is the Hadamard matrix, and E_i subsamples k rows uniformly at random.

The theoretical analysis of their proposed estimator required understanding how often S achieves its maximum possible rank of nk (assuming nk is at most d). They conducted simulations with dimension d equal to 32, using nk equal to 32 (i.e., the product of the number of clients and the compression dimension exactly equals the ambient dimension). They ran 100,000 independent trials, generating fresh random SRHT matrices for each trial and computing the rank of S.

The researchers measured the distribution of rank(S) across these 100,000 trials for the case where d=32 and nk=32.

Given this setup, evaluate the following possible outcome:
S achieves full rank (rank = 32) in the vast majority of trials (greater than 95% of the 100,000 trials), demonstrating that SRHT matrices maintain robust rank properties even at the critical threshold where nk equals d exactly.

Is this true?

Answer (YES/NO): YES